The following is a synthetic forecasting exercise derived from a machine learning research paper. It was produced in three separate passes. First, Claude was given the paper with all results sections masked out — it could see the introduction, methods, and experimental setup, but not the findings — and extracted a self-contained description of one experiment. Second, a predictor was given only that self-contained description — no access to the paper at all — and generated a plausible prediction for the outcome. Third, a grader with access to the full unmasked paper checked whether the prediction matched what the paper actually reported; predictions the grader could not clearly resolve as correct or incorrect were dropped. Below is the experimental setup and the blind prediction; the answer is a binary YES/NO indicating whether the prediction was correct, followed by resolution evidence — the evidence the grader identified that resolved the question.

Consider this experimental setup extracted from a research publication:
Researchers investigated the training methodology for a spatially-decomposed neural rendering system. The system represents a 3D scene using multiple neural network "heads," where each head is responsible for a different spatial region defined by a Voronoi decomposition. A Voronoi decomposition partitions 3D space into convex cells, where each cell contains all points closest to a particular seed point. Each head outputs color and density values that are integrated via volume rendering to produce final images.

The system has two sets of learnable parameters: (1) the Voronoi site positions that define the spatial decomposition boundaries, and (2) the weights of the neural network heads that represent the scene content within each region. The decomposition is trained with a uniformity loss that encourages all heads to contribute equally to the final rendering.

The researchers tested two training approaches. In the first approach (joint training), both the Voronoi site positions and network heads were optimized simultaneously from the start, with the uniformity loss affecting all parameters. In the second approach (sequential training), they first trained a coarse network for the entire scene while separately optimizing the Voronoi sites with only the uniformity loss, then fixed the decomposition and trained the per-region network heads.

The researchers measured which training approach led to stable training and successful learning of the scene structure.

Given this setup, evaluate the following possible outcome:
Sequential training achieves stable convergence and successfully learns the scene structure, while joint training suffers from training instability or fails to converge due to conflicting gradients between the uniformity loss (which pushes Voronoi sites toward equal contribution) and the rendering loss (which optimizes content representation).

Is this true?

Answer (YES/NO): YES